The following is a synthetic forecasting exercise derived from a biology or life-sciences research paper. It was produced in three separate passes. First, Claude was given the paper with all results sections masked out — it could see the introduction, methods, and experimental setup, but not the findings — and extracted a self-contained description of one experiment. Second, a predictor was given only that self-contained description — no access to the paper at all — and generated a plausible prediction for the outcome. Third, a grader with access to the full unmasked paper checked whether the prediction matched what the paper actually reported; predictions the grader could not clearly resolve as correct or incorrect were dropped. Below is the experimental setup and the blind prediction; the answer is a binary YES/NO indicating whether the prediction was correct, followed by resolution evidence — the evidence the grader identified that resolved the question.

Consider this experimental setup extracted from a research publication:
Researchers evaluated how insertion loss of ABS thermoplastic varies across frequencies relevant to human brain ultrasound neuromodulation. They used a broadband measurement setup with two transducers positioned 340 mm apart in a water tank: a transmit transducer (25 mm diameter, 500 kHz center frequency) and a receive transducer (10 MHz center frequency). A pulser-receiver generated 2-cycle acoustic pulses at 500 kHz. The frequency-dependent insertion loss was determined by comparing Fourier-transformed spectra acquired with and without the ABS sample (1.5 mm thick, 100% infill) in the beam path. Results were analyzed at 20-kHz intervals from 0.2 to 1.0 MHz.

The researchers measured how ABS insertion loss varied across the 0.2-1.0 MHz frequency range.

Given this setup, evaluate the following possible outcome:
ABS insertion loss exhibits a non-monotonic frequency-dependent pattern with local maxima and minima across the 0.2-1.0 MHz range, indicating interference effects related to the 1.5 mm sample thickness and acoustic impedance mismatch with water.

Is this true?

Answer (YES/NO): YES